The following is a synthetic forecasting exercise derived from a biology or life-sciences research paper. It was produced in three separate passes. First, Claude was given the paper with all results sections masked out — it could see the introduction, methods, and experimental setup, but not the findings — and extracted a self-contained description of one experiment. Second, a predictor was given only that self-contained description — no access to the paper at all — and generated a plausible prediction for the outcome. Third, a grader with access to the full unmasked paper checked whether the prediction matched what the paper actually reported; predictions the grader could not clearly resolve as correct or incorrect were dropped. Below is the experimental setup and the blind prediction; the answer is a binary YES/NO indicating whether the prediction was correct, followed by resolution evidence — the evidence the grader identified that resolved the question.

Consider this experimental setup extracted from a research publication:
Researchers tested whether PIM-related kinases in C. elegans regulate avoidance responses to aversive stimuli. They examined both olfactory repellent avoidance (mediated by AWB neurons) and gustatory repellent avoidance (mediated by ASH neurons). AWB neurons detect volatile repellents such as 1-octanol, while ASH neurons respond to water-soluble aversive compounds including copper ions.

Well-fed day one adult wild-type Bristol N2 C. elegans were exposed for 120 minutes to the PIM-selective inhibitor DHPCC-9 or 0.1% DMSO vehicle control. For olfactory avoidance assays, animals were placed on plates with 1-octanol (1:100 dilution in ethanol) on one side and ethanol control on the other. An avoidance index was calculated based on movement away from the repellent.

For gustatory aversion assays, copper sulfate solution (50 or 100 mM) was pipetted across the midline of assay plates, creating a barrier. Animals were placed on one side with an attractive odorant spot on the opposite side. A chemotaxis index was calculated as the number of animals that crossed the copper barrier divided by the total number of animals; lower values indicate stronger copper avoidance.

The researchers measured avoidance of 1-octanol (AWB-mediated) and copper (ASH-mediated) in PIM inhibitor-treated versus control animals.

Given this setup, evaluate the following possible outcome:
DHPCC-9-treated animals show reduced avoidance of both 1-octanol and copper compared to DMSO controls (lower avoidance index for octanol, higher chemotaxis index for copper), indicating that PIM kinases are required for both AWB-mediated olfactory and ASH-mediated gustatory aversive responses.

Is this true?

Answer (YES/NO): NO